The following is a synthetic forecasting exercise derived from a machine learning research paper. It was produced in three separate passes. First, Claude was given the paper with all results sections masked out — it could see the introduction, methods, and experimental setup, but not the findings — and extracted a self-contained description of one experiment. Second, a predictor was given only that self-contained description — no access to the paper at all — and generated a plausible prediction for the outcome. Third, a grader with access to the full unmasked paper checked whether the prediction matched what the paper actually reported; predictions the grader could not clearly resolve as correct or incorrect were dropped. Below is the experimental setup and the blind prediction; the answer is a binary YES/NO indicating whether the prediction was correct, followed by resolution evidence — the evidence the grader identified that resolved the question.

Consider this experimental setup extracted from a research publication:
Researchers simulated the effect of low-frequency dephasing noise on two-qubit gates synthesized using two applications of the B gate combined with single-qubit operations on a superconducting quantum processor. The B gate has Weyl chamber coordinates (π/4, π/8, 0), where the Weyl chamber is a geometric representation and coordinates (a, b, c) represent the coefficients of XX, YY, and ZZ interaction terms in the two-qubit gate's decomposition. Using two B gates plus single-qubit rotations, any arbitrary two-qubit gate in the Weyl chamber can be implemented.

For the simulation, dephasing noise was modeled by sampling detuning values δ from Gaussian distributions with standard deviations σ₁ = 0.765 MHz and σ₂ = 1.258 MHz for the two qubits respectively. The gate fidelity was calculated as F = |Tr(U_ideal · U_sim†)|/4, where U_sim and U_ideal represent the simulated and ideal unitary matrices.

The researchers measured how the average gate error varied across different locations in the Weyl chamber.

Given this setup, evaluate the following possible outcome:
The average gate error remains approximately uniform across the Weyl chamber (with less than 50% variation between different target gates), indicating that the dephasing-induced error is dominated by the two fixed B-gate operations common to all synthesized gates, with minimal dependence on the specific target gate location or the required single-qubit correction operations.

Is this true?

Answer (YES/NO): NO